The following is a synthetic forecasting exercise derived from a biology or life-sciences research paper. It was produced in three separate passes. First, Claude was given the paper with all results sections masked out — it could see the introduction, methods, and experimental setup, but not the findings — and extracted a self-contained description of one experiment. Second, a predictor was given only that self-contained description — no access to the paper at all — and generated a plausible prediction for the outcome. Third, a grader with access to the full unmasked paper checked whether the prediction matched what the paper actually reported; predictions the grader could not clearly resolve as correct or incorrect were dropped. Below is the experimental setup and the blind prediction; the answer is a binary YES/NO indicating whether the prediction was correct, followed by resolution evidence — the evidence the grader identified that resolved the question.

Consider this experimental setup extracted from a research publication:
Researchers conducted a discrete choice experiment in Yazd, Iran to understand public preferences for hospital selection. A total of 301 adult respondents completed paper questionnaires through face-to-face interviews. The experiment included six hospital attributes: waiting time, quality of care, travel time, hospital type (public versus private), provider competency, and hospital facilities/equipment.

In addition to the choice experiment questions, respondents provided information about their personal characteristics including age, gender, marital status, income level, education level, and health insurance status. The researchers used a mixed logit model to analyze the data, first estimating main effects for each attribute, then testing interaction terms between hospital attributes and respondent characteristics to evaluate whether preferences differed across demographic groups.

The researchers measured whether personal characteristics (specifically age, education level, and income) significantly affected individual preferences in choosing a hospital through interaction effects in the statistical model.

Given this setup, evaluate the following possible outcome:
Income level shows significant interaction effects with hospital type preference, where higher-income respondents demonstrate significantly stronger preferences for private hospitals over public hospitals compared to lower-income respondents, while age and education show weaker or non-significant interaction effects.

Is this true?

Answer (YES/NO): NO